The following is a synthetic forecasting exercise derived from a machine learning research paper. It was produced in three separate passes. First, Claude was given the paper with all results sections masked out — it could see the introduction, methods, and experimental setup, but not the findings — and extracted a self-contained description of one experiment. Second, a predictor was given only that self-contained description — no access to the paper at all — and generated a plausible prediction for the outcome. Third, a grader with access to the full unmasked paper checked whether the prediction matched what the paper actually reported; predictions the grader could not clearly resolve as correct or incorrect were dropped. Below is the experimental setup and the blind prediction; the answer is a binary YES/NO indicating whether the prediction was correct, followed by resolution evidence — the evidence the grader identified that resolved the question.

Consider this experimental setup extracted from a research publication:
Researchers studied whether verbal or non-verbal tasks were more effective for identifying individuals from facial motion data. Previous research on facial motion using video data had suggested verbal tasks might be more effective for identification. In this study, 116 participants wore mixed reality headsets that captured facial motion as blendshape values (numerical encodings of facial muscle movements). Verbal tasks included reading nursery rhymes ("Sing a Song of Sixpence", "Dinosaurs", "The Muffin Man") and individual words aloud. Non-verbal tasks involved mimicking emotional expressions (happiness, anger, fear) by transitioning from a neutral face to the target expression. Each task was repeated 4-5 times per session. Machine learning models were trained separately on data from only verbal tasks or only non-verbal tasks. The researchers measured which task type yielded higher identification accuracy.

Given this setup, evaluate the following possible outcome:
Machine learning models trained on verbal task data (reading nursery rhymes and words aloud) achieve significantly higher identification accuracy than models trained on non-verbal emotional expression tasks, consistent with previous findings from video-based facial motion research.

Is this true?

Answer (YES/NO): YES